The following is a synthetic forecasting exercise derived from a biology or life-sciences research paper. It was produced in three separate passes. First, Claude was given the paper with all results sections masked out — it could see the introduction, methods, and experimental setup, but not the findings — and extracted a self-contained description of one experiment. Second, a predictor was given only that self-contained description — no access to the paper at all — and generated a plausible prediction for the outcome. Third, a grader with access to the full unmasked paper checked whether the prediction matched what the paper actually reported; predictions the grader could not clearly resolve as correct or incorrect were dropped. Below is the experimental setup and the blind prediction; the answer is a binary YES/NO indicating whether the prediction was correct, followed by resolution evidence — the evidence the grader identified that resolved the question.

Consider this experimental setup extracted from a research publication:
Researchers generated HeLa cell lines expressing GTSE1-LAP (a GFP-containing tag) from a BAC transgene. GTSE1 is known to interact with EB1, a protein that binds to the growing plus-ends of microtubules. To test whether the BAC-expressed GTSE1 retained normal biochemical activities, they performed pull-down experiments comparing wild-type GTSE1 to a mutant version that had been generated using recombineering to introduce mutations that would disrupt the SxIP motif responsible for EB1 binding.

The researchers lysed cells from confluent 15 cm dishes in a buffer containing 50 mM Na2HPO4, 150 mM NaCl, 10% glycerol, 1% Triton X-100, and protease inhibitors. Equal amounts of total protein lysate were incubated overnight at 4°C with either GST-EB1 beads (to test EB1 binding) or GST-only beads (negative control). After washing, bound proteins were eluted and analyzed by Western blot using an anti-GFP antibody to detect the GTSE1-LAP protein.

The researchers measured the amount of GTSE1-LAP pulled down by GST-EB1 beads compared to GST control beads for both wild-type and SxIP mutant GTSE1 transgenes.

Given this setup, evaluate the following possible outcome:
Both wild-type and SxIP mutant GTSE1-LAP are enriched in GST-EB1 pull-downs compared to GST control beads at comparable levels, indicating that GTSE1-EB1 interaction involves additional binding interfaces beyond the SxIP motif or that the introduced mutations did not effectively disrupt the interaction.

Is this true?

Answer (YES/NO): NO